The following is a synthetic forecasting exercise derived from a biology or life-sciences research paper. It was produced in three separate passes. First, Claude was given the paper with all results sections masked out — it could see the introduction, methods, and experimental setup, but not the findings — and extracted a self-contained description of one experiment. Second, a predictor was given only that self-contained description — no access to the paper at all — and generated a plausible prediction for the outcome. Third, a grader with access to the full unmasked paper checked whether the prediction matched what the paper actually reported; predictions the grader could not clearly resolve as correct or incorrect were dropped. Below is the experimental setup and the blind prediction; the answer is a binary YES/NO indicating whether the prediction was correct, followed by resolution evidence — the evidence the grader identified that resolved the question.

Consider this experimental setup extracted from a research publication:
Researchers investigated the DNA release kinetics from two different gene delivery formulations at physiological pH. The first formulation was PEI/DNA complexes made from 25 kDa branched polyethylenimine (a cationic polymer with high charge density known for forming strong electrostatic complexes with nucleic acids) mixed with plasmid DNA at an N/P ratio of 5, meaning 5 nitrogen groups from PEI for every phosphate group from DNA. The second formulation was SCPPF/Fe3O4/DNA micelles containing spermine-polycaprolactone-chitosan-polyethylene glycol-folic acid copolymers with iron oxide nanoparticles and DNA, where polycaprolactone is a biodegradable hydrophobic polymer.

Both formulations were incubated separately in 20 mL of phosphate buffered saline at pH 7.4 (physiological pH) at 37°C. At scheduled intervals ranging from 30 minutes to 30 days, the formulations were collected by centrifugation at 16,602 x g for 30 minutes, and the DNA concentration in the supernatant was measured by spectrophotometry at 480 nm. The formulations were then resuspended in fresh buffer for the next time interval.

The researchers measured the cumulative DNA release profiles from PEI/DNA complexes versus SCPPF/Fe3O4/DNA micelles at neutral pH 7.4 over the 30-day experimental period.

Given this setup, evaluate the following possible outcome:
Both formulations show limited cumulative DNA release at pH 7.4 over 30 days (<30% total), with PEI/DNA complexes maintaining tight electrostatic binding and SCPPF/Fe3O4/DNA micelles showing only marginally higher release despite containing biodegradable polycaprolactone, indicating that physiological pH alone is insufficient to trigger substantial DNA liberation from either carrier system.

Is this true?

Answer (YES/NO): NO